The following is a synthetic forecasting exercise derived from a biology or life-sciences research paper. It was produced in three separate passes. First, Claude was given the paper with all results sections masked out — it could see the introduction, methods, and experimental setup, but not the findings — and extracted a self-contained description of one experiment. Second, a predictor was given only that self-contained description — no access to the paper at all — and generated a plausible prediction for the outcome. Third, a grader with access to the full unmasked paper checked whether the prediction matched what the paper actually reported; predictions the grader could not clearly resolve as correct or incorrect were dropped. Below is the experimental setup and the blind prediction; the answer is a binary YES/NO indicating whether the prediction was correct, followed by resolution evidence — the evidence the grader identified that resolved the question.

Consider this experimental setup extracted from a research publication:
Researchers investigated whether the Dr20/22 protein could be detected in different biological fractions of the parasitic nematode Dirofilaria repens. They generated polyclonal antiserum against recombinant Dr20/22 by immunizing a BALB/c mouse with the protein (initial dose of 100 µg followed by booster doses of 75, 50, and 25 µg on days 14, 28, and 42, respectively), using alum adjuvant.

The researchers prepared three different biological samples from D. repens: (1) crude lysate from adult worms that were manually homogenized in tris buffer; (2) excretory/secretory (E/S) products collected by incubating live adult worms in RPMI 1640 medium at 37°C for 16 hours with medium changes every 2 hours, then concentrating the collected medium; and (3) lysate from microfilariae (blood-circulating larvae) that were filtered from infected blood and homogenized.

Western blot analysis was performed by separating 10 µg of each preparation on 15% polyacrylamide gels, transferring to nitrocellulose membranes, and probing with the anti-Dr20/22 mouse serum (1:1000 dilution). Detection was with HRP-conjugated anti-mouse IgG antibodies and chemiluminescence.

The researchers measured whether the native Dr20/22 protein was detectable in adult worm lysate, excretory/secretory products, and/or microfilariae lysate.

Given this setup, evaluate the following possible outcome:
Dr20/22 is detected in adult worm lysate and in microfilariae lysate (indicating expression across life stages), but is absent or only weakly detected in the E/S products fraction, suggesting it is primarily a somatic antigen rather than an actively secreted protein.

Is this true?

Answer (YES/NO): NO